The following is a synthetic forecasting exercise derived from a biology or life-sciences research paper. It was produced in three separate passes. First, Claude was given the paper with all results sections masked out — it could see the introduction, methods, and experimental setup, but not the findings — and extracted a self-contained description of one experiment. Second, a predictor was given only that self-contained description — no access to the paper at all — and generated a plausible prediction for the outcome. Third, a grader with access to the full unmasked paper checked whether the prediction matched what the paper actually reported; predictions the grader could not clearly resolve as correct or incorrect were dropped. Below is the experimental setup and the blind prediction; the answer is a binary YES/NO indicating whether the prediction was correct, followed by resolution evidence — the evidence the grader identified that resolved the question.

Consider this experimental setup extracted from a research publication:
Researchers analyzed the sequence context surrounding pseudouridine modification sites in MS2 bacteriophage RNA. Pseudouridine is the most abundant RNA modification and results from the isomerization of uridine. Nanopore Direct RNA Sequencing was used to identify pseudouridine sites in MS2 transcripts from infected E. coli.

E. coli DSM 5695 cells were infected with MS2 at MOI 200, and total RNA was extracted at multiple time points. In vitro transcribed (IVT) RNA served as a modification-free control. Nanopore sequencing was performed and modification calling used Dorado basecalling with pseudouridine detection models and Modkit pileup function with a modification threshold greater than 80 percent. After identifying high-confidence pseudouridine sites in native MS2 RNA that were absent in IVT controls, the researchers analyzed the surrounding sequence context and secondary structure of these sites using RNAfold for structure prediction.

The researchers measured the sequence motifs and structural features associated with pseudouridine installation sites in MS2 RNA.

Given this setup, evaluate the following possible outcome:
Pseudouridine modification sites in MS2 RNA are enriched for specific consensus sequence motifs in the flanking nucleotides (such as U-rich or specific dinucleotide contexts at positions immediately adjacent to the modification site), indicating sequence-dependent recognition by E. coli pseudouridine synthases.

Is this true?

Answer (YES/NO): YES